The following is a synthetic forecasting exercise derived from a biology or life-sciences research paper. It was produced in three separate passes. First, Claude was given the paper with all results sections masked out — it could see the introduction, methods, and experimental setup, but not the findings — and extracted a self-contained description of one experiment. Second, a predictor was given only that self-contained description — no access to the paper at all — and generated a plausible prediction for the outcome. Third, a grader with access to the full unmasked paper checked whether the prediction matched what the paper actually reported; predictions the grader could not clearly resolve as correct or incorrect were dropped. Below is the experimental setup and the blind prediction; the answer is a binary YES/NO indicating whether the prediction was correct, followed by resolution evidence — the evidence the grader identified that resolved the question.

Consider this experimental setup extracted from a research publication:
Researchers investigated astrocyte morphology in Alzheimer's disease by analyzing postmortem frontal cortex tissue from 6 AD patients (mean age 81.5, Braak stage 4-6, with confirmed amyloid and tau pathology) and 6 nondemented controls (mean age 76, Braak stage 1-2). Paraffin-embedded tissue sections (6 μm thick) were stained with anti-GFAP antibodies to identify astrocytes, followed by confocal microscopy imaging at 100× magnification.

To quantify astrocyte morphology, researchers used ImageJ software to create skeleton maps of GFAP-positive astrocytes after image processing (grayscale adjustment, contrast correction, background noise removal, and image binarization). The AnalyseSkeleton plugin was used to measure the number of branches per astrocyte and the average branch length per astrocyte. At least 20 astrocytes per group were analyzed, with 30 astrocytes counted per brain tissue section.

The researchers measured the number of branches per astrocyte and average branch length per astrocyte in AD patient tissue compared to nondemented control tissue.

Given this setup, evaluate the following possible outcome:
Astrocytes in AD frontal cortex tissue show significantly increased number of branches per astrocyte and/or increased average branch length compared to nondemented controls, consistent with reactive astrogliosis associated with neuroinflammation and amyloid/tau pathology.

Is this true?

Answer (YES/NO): NO